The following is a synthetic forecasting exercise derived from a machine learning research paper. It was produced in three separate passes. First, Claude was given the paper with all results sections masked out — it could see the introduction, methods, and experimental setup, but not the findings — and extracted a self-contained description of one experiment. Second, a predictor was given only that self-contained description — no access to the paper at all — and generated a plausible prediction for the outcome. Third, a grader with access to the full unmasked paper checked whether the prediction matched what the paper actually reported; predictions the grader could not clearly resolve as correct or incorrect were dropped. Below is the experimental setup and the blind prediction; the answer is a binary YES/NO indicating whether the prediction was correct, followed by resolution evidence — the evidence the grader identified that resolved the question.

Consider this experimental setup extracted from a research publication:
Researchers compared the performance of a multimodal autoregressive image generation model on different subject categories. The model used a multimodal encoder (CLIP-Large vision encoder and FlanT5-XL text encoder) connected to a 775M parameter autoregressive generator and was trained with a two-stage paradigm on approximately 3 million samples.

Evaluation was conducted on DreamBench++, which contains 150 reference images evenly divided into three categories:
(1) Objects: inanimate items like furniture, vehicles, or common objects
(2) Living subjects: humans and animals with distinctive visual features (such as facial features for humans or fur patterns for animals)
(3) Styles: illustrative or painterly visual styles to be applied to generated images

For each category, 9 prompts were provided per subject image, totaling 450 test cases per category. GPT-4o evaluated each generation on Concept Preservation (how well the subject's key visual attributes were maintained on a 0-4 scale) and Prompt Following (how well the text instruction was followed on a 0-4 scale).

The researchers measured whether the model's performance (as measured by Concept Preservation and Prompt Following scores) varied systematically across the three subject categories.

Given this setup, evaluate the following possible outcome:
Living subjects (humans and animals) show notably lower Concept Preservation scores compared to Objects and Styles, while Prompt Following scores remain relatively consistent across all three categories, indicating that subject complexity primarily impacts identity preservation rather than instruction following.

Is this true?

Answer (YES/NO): NO